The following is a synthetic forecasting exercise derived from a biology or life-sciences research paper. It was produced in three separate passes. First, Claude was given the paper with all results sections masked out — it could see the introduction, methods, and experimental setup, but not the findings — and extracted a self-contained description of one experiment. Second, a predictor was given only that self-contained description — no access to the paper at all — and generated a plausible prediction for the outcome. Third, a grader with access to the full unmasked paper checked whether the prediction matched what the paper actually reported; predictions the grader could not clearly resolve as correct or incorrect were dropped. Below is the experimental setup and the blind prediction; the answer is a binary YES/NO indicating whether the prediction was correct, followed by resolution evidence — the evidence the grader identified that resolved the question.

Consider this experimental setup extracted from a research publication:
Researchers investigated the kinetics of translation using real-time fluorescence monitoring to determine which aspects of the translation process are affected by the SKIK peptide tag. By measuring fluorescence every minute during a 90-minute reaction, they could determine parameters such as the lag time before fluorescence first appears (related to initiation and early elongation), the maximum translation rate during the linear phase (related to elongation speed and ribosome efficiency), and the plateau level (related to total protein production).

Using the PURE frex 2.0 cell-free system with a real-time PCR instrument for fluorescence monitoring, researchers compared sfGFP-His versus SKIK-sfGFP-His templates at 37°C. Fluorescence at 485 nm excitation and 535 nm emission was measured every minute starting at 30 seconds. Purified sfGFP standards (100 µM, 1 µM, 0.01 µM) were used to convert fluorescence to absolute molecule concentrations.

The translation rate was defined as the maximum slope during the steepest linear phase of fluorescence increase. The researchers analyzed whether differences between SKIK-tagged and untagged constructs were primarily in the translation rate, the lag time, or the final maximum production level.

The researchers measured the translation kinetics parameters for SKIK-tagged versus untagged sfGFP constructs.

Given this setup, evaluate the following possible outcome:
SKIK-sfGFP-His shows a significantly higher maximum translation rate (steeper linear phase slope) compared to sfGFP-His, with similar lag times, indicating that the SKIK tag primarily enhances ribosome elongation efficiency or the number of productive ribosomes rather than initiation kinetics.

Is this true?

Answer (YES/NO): NO